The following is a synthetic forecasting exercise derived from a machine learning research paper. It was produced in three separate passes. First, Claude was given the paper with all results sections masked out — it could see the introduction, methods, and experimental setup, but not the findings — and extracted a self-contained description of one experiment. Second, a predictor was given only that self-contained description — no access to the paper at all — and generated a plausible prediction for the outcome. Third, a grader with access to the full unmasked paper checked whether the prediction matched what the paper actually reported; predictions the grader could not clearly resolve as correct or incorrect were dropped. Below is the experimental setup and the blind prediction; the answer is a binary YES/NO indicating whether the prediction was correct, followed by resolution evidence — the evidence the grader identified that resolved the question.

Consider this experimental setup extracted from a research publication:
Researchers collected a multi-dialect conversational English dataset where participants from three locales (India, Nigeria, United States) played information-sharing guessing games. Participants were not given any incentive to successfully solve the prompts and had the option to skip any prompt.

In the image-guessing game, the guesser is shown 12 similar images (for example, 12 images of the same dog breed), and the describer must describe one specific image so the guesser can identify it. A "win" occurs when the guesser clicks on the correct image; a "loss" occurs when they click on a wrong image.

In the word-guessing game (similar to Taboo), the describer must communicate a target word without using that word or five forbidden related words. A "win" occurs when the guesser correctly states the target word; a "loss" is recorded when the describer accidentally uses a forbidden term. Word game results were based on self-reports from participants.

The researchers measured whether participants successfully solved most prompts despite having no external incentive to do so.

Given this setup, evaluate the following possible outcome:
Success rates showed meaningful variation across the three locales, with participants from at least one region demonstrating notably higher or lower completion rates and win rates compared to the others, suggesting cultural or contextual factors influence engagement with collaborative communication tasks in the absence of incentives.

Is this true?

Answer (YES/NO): YES